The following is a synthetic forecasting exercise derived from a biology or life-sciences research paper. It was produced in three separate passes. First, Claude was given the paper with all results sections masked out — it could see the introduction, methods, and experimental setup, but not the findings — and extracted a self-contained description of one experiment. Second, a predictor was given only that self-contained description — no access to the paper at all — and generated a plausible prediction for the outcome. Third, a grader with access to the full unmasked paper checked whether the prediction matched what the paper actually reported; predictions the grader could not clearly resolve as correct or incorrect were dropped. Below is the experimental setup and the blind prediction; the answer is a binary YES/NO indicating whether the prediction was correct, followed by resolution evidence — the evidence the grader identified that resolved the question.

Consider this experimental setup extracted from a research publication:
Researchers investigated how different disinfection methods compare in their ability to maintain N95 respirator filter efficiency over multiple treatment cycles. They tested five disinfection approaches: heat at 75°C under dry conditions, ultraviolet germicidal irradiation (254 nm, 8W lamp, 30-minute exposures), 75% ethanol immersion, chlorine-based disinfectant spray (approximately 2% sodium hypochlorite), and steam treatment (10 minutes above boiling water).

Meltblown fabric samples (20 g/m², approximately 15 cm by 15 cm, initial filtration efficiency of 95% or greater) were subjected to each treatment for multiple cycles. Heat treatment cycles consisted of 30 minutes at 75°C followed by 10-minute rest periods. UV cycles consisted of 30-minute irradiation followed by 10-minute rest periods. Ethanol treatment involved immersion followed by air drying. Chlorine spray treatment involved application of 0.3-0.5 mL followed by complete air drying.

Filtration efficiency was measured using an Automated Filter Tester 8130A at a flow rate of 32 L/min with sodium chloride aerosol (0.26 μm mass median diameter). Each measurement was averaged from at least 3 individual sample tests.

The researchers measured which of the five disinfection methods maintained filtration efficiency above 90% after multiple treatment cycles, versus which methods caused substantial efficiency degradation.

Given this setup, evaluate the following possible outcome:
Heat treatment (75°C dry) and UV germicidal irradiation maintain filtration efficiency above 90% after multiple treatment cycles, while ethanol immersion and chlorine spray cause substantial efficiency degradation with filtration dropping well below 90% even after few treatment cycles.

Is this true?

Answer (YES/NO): YES